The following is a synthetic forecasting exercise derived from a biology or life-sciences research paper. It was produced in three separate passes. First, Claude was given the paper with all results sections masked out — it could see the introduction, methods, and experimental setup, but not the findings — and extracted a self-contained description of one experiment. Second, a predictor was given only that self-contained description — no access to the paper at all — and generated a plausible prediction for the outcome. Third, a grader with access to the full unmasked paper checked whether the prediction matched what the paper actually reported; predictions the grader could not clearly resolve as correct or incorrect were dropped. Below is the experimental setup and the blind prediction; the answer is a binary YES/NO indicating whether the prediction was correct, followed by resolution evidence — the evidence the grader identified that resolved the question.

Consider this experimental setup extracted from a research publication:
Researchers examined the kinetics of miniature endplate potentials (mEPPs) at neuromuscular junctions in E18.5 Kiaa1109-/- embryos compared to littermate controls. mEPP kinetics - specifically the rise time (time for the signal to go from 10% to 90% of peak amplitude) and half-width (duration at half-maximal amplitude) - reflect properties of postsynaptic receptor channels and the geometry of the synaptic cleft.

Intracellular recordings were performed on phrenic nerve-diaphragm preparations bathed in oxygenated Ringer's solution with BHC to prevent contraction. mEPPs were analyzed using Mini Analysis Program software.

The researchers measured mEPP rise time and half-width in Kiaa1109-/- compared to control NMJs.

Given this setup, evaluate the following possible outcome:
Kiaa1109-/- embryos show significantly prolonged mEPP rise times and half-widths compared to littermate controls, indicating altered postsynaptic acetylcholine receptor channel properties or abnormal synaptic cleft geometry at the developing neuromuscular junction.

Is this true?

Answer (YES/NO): NO